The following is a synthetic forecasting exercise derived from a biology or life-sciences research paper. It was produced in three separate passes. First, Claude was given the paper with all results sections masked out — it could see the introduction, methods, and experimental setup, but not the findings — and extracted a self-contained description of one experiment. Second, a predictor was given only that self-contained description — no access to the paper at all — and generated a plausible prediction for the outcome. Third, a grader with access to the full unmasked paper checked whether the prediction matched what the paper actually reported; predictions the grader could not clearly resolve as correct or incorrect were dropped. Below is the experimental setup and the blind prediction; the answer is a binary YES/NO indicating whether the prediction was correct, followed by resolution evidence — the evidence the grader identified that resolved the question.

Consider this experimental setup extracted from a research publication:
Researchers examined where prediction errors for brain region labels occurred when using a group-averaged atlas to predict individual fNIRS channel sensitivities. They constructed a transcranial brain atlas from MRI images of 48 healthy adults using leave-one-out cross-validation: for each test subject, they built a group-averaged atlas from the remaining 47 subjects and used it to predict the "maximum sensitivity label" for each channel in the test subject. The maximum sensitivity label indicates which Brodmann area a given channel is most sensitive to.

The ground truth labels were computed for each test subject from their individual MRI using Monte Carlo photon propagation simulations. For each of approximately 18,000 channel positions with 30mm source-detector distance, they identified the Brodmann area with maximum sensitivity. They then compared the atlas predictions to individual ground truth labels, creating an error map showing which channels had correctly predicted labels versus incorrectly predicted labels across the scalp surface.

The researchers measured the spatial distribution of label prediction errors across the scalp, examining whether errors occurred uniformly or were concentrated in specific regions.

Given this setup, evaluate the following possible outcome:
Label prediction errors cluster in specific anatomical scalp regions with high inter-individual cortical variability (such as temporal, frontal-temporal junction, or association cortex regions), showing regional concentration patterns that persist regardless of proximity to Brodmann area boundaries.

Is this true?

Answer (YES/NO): NO